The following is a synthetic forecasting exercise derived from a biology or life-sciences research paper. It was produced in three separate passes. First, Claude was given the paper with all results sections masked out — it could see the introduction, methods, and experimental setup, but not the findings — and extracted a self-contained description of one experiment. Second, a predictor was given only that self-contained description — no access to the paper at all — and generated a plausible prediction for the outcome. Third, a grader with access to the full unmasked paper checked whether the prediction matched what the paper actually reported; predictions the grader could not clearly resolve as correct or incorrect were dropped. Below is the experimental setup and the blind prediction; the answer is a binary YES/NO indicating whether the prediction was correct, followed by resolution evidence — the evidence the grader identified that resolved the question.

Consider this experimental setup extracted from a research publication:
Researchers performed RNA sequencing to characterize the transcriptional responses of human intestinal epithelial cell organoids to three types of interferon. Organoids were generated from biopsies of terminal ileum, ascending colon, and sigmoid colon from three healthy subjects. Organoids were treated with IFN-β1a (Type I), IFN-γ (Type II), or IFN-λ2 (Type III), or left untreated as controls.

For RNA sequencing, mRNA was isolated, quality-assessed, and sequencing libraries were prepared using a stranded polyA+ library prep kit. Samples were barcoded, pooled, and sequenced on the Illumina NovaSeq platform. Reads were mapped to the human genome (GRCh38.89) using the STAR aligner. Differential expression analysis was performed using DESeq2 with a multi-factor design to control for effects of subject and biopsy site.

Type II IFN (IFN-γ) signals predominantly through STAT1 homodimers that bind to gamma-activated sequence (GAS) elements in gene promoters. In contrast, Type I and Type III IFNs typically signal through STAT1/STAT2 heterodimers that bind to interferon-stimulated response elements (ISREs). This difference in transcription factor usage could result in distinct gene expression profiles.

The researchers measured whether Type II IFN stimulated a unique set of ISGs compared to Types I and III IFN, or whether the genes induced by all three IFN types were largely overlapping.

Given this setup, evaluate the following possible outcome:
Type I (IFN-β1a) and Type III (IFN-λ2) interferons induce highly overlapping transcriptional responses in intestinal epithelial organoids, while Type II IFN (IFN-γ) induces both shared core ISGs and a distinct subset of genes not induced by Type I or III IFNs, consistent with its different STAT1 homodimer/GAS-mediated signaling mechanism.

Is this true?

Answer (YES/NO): YES